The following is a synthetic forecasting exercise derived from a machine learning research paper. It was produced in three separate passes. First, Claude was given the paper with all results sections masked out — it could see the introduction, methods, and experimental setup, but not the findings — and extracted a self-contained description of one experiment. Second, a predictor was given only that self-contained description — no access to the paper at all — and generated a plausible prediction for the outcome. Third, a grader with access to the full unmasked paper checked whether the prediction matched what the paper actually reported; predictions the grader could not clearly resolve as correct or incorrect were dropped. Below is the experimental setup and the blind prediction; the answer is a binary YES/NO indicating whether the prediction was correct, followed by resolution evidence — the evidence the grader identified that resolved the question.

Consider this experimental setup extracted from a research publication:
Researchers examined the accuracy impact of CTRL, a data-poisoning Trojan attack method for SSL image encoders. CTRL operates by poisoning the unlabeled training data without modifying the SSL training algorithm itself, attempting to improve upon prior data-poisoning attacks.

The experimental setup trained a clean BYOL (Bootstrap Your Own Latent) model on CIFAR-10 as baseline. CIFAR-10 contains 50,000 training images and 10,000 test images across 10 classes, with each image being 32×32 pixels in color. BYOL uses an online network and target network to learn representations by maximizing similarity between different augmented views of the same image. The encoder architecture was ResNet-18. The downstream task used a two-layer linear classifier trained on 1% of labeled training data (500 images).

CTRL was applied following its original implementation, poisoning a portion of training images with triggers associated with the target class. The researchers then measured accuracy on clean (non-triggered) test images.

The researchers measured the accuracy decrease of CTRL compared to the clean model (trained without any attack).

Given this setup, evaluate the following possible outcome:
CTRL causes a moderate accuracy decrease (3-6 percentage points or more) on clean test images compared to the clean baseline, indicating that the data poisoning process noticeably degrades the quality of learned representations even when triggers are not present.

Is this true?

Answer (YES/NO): YES